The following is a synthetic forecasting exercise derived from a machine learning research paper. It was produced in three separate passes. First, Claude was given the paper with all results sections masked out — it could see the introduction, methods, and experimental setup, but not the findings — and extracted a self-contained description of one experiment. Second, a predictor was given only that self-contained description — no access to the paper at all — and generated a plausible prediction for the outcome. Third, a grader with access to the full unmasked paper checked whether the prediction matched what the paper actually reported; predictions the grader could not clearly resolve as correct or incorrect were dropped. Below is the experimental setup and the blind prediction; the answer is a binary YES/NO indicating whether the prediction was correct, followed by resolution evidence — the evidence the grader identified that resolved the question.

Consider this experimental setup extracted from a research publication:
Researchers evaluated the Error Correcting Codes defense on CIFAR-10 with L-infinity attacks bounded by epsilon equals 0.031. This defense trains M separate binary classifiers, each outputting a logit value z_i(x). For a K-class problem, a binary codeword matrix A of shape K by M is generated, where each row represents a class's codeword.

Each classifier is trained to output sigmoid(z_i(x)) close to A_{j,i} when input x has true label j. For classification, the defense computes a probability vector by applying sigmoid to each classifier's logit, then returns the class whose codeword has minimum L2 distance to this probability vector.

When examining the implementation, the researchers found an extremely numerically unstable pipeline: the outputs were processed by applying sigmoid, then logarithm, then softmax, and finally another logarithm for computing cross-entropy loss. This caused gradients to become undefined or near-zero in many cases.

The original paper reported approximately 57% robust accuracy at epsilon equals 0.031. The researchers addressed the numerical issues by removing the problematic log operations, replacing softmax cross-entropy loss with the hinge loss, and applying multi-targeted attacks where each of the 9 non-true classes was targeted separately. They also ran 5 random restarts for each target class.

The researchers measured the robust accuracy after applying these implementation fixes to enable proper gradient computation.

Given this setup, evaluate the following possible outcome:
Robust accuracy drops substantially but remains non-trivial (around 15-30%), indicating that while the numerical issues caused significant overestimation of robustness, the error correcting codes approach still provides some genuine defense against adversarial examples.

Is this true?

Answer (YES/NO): NO